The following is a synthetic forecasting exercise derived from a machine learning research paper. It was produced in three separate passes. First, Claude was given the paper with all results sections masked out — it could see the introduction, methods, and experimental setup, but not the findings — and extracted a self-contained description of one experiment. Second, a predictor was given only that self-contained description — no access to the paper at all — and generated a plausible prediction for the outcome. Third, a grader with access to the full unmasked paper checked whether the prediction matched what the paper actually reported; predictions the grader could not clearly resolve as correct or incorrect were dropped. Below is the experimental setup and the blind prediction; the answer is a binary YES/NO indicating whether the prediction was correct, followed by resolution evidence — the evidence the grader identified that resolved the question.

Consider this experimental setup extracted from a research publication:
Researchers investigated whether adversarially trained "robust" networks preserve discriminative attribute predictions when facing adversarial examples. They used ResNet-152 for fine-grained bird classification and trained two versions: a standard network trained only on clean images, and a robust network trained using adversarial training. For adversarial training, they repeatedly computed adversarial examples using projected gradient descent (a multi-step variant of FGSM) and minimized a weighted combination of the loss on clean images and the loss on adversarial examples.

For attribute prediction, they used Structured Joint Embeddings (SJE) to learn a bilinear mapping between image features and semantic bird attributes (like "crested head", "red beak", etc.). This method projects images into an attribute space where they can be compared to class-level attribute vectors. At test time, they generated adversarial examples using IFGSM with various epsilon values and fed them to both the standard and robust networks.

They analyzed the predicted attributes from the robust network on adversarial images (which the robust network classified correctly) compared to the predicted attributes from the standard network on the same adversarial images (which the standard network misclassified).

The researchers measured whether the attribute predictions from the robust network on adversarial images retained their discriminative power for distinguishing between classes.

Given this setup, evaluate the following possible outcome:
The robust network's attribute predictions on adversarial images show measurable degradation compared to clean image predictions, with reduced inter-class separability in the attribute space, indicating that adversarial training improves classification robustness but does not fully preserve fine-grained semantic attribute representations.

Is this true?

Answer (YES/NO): NO